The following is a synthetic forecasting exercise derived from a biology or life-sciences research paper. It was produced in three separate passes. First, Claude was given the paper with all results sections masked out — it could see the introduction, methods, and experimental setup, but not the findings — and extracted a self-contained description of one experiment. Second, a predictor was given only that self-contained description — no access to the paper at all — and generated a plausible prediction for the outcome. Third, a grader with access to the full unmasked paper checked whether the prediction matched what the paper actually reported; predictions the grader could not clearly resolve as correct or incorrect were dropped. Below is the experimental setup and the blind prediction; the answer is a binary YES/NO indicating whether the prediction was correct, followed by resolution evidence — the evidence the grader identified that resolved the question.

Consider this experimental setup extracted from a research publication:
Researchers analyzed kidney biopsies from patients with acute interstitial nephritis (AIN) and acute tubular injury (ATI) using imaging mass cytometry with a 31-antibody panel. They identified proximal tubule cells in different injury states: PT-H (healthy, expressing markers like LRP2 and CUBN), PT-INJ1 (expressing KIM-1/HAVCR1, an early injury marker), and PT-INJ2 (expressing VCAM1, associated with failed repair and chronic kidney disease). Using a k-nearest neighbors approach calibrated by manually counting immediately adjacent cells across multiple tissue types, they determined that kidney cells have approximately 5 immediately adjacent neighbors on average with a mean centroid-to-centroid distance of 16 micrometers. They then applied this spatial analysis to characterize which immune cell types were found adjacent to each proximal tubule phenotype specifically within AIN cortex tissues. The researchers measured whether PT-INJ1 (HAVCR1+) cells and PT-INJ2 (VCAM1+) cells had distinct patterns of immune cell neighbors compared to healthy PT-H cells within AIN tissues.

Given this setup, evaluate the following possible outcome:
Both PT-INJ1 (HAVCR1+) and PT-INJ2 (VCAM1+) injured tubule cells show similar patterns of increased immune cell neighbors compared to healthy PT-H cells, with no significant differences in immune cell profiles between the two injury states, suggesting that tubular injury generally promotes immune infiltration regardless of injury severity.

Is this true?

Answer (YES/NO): NO